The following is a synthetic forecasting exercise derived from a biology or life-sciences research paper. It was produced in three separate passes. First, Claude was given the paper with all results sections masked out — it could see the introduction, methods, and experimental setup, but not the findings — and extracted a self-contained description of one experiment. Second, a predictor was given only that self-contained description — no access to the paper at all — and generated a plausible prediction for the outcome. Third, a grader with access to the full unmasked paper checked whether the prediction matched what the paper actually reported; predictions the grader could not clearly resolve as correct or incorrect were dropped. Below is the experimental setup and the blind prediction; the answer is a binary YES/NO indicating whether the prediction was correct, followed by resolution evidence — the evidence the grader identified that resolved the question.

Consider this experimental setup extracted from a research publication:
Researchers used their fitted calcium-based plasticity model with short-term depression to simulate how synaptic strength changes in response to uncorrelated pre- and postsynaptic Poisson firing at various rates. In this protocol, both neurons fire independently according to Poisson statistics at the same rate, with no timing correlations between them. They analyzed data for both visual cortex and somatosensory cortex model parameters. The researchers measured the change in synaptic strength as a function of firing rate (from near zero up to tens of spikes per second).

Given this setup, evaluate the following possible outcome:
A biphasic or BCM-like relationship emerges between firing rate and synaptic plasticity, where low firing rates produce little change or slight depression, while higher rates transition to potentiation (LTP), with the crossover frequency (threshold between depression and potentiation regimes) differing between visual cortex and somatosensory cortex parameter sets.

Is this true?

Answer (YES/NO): YES